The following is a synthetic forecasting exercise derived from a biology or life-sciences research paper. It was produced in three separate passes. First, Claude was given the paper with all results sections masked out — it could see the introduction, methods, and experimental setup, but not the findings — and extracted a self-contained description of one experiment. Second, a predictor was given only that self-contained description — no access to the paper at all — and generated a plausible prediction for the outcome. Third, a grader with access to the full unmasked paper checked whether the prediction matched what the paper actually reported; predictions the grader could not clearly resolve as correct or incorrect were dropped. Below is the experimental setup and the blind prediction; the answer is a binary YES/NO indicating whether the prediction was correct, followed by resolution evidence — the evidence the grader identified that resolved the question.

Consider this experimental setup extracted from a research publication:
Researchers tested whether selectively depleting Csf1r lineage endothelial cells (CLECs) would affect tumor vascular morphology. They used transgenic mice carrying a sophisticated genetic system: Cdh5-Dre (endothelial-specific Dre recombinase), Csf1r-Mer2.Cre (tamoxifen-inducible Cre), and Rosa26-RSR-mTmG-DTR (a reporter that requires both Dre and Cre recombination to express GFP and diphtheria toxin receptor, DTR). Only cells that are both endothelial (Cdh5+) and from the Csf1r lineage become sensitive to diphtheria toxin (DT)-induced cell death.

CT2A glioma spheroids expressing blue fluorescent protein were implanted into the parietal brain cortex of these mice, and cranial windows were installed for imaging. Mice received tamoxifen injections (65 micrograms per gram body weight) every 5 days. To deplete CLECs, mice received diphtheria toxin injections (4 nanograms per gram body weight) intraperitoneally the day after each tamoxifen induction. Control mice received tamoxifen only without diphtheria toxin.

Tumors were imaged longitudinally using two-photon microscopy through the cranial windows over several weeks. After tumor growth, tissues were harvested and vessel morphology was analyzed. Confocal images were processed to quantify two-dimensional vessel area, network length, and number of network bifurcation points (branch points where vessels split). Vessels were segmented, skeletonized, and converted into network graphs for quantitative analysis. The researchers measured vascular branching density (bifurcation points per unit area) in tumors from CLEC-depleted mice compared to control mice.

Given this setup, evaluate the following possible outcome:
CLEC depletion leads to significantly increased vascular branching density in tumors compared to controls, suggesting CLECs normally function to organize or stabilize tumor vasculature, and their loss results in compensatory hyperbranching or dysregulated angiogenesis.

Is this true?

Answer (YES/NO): NO